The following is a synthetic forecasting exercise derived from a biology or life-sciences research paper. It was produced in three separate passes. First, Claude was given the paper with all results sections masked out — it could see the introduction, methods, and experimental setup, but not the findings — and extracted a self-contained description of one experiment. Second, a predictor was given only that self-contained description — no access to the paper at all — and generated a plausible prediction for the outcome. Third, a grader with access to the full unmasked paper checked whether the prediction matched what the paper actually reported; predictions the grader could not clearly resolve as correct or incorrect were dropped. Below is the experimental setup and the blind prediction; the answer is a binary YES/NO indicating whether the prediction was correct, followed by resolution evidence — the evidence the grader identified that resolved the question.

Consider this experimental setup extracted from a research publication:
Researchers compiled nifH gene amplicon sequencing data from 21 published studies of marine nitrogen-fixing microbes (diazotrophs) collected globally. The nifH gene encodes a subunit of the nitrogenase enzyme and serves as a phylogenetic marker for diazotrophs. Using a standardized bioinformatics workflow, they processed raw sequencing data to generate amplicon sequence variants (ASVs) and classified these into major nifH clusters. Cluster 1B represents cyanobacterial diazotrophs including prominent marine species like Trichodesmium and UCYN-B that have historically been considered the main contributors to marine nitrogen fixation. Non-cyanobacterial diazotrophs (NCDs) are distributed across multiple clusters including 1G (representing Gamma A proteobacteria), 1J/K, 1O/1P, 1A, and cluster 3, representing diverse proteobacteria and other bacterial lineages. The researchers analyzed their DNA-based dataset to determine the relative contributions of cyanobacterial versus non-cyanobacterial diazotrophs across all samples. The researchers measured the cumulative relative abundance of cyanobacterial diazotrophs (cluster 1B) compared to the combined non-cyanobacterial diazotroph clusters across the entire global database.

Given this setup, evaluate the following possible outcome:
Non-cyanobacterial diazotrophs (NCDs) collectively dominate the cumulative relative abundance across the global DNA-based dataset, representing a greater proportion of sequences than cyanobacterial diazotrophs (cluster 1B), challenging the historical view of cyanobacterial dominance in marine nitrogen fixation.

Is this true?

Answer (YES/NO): YES